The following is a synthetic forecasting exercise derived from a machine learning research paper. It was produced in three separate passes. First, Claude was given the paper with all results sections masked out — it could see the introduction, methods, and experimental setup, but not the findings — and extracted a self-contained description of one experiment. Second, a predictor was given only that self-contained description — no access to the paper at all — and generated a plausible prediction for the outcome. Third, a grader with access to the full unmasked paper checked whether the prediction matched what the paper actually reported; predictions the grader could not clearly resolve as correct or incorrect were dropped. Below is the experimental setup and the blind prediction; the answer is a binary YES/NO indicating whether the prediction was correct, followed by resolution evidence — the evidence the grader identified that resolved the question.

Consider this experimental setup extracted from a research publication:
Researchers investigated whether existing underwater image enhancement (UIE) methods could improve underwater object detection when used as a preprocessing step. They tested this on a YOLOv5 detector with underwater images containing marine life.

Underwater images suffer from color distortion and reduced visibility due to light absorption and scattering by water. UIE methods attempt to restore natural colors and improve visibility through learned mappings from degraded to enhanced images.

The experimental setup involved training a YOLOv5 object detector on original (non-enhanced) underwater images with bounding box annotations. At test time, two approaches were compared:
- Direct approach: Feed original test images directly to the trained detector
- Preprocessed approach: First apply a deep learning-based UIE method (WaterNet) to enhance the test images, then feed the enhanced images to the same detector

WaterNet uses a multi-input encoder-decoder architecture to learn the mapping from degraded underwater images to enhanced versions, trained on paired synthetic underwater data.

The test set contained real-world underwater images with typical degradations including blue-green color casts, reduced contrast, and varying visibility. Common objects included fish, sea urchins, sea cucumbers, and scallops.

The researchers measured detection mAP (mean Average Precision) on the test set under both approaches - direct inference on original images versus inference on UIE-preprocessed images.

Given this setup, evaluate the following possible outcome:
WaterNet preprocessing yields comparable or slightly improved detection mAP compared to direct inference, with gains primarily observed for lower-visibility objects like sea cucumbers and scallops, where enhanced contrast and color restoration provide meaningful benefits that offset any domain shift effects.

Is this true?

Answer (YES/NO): NO